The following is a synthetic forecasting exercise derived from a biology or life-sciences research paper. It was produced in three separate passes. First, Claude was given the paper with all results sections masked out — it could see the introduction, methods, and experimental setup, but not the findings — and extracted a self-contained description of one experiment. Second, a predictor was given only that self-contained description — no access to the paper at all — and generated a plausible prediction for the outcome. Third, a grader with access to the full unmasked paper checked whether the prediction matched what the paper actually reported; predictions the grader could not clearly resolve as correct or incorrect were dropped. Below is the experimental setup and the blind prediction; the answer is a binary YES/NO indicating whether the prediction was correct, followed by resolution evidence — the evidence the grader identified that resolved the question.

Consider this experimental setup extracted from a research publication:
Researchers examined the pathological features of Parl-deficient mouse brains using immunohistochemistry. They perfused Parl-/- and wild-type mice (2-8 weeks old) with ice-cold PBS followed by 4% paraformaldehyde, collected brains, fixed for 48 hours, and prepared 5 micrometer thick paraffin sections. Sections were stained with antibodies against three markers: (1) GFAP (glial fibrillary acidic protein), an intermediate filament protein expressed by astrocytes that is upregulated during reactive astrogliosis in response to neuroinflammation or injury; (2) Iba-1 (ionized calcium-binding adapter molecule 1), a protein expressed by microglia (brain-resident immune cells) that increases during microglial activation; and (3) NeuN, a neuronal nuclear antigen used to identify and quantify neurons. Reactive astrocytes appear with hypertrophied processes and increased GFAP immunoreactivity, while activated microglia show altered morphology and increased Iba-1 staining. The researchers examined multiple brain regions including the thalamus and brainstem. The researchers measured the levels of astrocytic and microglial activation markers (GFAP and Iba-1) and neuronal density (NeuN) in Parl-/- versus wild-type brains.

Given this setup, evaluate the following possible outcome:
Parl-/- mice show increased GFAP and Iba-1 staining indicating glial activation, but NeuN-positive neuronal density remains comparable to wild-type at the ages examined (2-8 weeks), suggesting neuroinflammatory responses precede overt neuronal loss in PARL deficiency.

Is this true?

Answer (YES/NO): NO